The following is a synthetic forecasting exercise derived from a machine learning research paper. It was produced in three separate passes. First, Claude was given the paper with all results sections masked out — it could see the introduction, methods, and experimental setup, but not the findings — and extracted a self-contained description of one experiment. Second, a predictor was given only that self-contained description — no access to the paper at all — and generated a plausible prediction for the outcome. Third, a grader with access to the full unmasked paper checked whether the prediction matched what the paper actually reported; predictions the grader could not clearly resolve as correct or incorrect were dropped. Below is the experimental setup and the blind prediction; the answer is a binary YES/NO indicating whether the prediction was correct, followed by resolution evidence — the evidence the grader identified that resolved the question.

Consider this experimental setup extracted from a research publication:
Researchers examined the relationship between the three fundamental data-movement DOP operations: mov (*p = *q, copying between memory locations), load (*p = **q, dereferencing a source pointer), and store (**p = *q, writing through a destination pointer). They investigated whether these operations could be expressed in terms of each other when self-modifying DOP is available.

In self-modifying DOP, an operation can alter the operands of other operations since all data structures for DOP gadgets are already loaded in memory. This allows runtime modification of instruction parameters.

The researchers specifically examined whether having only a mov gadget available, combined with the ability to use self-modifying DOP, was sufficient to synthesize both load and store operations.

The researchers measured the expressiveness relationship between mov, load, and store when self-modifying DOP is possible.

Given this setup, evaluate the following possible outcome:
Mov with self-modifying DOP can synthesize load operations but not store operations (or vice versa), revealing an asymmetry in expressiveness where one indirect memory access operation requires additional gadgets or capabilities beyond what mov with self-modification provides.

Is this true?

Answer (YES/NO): NO